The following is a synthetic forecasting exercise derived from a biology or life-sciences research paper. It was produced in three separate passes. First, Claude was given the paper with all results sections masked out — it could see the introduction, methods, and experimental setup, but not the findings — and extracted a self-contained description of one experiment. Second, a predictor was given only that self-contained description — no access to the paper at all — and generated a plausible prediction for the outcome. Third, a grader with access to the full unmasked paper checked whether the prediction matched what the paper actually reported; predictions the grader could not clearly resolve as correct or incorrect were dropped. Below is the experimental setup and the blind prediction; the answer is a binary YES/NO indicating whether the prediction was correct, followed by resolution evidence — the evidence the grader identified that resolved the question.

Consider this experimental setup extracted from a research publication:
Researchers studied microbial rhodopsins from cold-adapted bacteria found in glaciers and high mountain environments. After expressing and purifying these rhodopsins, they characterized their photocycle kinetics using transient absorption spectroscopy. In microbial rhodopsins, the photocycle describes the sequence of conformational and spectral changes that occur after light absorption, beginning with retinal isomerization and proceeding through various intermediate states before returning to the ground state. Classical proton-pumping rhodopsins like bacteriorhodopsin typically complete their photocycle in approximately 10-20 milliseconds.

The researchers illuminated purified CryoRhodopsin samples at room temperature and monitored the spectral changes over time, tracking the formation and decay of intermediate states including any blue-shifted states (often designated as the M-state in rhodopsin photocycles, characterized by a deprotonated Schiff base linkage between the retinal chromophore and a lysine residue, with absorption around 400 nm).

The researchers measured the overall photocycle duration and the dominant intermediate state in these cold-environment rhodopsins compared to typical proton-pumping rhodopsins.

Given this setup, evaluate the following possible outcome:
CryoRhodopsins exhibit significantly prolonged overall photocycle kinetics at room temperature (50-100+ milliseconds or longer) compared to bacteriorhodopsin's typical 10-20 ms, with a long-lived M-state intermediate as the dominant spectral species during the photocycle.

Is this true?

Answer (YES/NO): YES